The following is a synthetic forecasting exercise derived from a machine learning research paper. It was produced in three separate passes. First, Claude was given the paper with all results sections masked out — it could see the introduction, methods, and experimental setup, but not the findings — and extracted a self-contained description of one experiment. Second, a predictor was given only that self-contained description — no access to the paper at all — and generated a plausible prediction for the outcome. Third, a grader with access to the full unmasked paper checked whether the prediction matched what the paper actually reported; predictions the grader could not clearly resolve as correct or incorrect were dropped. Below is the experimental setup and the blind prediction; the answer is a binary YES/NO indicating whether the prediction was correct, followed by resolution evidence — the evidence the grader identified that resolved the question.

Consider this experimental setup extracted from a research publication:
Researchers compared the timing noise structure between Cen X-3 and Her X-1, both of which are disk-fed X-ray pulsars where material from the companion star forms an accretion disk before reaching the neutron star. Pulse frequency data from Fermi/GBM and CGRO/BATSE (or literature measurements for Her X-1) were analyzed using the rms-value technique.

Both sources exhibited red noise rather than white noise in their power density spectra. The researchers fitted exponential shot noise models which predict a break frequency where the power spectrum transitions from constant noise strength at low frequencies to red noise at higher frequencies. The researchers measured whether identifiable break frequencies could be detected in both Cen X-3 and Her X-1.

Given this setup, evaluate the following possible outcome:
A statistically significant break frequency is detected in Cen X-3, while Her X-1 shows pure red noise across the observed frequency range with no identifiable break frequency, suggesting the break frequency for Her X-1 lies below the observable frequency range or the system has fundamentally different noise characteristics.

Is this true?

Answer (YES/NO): NO